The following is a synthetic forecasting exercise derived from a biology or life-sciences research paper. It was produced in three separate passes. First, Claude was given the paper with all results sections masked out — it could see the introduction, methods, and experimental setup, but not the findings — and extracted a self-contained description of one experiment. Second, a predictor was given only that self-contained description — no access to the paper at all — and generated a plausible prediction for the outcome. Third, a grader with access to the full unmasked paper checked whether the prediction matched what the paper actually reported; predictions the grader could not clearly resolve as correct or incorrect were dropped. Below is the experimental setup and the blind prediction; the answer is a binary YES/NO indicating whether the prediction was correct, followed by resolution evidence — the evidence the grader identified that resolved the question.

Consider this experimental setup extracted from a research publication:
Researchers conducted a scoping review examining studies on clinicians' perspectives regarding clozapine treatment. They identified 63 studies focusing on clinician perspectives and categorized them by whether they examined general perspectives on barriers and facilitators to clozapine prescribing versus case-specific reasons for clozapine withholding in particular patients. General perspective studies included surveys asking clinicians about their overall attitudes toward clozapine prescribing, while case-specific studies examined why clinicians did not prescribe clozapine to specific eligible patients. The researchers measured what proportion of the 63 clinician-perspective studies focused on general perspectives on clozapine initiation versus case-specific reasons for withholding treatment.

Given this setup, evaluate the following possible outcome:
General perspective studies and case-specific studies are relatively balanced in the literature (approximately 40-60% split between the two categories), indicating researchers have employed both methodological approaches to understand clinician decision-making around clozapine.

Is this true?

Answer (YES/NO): NO